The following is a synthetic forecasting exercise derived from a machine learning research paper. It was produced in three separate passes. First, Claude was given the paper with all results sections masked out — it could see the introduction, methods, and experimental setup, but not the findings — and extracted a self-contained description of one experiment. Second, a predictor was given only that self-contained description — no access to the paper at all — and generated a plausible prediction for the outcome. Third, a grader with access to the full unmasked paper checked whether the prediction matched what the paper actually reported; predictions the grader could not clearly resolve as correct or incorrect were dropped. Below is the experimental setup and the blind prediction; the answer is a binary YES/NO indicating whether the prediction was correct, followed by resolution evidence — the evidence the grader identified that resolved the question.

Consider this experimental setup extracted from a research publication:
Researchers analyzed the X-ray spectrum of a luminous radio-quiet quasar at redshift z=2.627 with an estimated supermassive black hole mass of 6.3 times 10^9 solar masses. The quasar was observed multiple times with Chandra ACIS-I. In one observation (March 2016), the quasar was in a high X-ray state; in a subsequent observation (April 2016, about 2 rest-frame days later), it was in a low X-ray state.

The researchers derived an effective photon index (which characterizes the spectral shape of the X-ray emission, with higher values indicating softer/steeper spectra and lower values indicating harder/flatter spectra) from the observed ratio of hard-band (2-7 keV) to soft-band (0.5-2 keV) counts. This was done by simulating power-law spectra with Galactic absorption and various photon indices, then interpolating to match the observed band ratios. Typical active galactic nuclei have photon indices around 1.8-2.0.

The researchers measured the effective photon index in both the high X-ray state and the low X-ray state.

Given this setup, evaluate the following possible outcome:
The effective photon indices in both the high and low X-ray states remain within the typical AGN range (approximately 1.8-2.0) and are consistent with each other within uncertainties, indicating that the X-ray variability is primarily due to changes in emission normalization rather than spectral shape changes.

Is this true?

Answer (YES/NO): NO